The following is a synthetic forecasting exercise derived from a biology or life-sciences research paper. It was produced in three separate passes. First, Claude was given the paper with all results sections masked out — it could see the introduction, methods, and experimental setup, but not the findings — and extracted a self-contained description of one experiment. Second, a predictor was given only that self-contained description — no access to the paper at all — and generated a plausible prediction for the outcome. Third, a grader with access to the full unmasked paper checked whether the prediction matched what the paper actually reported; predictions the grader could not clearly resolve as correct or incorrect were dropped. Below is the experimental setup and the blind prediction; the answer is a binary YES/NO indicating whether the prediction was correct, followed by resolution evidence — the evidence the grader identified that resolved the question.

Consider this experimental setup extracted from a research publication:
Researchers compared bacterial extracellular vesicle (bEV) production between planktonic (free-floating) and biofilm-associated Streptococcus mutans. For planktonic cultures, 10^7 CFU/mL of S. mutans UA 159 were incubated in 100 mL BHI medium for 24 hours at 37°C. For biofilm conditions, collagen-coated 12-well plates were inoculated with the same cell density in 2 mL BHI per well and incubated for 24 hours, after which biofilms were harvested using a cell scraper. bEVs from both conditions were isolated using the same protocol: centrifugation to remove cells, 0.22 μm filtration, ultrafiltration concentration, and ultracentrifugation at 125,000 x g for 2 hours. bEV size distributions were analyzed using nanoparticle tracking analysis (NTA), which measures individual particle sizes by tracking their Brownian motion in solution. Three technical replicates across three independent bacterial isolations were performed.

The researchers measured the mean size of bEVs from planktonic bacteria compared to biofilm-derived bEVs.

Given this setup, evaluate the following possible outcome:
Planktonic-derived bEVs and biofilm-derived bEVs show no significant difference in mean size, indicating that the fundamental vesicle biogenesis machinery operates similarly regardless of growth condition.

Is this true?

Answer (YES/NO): NO